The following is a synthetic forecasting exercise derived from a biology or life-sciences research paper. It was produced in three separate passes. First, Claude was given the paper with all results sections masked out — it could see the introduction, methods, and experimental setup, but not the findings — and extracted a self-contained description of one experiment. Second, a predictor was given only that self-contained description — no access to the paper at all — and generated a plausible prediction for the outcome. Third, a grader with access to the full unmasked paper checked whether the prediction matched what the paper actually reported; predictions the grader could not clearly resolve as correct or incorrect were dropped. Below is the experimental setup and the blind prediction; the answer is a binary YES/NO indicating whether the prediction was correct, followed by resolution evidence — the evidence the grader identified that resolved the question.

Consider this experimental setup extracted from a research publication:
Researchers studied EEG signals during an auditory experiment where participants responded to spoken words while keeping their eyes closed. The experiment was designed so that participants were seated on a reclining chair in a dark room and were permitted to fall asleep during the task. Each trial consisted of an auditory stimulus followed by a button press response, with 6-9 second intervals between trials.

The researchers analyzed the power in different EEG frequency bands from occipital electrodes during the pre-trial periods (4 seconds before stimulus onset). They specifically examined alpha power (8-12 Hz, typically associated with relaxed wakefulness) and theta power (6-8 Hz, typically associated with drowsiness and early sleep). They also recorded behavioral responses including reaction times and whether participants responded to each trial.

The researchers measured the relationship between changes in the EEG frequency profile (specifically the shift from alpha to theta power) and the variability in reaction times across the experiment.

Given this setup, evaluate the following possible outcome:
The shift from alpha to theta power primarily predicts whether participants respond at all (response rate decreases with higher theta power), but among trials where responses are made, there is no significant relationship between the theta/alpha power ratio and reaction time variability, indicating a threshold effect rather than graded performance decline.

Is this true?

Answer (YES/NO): NO